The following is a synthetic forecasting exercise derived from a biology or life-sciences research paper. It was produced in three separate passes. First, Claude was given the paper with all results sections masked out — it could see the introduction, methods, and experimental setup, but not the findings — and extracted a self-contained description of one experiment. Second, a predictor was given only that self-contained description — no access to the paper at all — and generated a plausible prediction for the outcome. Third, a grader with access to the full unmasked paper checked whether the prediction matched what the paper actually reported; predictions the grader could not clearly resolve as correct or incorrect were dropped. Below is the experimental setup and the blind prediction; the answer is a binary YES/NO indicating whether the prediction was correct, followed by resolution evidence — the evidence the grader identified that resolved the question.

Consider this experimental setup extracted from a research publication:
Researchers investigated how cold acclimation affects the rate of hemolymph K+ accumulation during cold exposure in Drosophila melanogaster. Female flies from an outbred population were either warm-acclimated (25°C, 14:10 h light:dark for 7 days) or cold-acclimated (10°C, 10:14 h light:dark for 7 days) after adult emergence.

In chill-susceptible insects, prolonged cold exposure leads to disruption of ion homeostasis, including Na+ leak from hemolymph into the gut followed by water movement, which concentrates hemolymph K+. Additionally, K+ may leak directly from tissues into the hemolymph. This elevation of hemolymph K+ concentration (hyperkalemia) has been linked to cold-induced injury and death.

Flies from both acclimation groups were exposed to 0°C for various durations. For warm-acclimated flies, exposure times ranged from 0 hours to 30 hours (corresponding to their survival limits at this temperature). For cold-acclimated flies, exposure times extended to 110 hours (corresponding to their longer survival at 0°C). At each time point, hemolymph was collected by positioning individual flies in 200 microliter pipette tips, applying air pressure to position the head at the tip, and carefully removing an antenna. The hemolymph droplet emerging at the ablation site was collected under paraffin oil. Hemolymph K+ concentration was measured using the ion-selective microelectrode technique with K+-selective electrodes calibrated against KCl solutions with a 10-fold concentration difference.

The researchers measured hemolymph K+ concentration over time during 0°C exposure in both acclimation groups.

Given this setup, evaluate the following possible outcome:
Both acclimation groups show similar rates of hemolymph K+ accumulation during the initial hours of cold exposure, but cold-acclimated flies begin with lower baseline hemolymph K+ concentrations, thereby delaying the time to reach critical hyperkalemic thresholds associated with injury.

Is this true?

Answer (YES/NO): NO